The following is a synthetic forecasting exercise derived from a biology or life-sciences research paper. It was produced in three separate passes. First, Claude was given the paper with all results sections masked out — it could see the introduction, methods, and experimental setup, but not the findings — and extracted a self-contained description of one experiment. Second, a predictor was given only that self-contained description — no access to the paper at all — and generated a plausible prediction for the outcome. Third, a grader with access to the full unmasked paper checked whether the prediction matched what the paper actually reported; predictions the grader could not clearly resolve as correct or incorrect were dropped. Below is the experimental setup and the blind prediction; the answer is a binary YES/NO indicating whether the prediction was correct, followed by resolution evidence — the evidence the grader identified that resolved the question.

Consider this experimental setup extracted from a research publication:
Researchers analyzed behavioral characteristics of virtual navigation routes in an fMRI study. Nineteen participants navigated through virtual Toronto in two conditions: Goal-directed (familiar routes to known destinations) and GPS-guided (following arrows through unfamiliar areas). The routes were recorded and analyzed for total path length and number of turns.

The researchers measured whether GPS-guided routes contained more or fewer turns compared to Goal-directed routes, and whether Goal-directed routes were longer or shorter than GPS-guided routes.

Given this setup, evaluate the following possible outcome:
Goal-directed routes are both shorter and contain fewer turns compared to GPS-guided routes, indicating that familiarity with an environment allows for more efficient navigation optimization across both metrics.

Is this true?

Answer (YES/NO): NO